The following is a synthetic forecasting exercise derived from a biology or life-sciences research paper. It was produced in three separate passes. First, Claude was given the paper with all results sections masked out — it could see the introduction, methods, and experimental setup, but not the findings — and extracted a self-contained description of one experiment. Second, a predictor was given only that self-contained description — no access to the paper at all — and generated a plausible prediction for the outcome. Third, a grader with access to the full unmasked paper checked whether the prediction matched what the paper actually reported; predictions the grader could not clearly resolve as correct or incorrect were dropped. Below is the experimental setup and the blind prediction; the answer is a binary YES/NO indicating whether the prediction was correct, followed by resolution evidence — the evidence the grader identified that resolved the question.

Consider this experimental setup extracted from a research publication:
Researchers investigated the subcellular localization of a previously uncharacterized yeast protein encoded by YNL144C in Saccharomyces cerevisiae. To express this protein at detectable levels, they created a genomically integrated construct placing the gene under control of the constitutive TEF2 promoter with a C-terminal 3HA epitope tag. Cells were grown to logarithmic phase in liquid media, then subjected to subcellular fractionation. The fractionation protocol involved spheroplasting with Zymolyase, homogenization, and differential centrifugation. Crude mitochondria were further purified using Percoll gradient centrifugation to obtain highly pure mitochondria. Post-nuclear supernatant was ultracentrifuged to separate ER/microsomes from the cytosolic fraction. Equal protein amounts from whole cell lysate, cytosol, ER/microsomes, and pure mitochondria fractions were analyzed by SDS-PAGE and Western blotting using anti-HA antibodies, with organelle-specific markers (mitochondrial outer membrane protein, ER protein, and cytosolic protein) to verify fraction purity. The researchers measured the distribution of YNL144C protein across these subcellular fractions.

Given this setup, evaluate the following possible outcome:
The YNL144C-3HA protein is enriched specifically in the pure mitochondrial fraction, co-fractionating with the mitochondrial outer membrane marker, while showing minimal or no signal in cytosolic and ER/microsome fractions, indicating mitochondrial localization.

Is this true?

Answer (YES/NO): NO